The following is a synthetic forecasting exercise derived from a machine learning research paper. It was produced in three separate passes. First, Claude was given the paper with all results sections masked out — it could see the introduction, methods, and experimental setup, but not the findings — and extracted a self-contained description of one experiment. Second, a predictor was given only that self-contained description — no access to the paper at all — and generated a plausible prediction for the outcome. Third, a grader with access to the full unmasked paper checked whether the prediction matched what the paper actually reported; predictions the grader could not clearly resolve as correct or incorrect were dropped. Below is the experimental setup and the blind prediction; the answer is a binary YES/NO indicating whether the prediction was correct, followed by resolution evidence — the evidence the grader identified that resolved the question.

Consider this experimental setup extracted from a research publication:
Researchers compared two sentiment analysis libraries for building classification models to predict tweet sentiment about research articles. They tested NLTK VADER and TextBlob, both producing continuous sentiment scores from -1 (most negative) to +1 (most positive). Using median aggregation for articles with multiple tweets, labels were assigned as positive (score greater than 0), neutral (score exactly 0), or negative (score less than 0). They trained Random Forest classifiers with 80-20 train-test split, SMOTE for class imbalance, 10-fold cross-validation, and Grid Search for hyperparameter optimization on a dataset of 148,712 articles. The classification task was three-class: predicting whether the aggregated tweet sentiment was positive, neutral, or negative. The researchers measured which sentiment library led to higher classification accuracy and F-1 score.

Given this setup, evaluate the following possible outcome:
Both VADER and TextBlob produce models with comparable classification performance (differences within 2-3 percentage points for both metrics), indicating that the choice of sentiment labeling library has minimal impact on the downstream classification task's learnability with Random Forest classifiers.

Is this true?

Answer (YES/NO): NO